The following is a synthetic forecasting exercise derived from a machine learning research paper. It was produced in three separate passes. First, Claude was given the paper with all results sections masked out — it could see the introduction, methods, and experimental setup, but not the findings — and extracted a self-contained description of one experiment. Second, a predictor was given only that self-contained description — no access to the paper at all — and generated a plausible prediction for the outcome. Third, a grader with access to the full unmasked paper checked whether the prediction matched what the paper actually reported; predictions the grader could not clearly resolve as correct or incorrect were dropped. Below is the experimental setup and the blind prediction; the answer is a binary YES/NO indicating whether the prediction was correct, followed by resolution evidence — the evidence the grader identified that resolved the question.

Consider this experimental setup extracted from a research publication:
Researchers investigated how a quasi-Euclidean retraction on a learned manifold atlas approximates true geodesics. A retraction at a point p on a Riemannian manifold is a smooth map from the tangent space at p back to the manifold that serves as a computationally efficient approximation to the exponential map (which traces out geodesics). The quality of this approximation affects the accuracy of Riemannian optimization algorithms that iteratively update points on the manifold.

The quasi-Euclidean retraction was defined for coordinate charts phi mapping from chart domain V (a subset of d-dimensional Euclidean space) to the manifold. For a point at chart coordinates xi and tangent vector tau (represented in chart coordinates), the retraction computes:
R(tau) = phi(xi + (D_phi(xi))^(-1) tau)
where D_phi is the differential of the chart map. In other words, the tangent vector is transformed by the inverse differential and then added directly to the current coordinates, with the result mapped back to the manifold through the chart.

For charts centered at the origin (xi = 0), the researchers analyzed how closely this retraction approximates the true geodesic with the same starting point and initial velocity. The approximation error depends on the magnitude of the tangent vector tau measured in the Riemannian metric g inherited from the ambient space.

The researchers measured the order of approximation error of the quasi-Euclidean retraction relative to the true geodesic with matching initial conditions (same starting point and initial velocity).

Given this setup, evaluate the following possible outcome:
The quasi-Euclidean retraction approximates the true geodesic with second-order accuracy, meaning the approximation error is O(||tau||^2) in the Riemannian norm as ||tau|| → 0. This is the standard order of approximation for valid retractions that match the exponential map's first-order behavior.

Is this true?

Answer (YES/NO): NO